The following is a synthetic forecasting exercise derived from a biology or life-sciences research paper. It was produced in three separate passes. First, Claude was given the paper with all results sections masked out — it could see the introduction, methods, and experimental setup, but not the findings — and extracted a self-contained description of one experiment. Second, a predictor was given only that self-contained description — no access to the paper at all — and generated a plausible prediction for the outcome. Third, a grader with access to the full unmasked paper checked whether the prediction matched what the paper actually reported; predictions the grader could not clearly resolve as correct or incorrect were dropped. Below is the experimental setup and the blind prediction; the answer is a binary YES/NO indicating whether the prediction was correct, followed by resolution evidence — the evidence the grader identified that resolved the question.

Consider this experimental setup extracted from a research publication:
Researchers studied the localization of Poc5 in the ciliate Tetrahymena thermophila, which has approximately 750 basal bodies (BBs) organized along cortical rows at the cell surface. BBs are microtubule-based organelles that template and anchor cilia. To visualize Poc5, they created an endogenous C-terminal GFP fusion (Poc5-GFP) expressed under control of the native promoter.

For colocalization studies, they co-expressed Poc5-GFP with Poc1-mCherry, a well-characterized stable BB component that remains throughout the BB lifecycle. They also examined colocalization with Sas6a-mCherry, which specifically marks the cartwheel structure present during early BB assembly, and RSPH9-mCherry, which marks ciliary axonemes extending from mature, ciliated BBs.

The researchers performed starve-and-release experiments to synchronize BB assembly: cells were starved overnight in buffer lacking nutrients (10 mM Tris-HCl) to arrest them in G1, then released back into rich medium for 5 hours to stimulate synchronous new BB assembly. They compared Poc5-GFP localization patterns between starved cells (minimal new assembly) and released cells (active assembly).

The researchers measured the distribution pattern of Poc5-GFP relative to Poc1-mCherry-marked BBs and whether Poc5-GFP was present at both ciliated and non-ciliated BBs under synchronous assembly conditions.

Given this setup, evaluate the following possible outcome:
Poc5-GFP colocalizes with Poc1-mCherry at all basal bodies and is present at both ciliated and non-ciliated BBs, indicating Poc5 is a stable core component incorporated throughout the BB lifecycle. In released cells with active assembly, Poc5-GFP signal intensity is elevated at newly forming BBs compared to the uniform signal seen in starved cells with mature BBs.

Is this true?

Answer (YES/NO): NO